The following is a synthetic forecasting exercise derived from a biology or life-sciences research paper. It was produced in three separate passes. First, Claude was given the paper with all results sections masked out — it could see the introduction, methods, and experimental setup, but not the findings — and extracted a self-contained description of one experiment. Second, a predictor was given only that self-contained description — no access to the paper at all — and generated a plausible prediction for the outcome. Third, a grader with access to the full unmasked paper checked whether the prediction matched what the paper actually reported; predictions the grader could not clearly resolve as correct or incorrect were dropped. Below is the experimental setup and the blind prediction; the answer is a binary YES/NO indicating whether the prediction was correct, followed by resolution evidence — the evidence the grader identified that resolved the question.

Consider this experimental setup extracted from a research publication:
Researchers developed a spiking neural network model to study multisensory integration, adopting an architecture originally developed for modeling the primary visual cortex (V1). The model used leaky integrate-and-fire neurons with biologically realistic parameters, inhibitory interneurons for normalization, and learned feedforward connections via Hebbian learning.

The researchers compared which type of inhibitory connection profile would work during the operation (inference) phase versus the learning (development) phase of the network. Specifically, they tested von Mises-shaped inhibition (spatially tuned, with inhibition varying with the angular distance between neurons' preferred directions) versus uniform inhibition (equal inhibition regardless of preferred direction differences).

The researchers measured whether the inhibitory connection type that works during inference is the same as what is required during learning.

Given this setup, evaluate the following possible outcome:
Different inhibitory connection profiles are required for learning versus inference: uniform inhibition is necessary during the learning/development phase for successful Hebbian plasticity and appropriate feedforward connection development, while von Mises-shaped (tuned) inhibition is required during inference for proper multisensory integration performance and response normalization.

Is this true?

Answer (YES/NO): NO